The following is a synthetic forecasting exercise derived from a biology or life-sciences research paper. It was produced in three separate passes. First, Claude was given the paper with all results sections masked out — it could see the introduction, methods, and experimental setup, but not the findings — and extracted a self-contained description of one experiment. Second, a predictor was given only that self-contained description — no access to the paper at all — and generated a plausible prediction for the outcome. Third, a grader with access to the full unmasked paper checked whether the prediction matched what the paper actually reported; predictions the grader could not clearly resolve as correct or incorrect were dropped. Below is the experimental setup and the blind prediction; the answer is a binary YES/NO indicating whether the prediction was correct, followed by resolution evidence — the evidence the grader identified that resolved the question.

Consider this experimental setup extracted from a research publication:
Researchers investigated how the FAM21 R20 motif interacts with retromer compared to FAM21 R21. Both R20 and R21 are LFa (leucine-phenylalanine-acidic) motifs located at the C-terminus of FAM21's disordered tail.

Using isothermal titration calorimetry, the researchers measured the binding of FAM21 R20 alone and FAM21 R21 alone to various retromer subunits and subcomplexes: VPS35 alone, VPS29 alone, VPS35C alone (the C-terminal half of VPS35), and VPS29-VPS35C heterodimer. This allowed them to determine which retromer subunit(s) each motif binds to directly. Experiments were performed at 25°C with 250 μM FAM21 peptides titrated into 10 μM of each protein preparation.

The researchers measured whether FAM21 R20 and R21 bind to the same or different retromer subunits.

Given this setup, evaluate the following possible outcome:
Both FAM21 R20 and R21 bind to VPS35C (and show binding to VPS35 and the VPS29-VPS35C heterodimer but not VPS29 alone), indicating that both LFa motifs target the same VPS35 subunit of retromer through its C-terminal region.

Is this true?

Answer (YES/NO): NO